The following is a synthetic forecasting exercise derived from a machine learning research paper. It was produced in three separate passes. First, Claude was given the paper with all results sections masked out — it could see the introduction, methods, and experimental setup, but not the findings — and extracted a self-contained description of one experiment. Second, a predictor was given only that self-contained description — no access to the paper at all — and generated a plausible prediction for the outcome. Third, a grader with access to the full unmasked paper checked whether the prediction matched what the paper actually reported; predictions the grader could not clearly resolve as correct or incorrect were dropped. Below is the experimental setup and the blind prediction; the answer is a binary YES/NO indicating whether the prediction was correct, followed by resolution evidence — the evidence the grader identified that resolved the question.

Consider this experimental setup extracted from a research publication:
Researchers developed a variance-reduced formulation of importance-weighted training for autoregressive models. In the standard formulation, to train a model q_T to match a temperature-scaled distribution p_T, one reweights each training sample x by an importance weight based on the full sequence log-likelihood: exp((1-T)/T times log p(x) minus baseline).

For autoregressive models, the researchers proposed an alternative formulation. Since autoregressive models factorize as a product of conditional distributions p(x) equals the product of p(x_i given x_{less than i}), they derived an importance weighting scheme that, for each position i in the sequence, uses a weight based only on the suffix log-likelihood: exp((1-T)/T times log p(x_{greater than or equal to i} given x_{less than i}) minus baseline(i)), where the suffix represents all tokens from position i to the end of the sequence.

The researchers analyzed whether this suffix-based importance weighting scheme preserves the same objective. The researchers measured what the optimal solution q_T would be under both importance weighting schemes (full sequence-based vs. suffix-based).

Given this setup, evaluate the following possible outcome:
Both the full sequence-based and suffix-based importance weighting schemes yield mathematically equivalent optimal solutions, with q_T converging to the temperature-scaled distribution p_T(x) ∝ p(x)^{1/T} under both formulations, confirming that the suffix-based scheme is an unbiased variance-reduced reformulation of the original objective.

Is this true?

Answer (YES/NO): YES